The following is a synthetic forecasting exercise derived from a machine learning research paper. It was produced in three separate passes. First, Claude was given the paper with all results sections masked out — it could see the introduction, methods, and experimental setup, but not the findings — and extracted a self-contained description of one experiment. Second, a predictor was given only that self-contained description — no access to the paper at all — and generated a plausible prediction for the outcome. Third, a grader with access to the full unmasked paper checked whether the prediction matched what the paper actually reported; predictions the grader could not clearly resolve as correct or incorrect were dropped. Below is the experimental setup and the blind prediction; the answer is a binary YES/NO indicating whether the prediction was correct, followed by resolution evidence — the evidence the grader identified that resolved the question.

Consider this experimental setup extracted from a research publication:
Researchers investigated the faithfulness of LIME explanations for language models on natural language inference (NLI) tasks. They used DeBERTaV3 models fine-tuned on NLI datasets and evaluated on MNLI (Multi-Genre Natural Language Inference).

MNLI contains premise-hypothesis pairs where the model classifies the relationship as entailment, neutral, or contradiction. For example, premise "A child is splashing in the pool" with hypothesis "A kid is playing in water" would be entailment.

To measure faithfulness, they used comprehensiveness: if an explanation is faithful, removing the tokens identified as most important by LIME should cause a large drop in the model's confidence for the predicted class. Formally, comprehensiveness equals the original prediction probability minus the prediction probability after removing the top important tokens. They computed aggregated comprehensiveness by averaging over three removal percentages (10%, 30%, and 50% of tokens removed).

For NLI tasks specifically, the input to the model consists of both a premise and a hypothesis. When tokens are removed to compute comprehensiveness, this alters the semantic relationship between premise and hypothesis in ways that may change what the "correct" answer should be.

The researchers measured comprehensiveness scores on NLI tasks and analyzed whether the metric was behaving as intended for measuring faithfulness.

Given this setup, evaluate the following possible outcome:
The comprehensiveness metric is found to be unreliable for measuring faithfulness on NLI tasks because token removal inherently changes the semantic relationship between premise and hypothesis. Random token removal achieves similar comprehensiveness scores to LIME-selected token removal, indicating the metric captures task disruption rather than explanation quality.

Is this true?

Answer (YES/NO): NO